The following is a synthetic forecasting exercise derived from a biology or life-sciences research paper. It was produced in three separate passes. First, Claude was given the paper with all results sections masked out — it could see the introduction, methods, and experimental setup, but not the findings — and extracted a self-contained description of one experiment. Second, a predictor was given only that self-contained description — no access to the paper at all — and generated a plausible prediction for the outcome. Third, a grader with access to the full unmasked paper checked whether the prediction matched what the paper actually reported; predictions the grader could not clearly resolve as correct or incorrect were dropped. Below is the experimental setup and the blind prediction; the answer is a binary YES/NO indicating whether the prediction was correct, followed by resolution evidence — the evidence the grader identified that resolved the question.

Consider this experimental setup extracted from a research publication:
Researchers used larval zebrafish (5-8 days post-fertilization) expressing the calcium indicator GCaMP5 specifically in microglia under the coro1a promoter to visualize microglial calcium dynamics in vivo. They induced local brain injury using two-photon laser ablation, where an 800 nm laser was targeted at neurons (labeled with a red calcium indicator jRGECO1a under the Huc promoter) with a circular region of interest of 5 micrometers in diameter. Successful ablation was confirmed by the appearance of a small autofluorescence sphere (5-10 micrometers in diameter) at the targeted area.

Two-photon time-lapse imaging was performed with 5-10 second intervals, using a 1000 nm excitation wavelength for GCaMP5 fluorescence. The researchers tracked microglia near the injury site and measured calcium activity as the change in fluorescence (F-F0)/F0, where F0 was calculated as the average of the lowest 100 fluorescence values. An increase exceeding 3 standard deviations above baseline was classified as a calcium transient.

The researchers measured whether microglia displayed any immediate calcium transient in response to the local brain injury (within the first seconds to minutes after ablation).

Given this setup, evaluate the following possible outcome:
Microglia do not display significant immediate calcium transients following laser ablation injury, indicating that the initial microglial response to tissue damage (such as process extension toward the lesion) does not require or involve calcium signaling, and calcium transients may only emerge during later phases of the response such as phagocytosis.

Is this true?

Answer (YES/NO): NO